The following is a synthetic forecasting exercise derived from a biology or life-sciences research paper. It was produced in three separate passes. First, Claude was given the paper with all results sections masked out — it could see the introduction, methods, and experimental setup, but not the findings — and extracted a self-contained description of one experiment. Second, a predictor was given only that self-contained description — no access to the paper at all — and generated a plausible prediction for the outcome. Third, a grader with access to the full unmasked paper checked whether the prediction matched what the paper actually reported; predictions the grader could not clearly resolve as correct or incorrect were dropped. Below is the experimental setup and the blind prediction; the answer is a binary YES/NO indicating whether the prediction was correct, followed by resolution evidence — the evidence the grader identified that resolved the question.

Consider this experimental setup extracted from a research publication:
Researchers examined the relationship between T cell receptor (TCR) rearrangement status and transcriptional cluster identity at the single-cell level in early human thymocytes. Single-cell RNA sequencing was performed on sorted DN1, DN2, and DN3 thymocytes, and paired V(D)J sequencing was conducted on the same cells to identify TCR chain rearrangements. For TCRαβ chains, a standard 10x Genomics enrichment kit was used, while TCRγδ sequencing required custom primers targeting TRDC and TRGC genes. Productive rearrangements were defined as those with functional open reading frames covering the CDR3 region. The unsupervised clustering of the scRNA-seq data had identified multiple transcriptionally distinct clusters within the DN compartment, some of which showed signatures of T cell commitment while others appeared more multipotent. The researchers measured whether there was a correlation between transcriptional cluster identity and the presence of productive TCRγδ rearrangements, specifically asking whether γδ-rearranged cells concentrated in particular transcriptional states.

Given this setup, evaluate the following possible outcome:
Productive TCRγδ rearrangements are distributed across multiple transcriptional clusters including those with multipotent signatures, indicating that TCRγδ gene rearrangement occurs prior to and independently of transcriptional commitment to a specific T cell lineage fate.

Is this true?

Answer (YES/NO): NO